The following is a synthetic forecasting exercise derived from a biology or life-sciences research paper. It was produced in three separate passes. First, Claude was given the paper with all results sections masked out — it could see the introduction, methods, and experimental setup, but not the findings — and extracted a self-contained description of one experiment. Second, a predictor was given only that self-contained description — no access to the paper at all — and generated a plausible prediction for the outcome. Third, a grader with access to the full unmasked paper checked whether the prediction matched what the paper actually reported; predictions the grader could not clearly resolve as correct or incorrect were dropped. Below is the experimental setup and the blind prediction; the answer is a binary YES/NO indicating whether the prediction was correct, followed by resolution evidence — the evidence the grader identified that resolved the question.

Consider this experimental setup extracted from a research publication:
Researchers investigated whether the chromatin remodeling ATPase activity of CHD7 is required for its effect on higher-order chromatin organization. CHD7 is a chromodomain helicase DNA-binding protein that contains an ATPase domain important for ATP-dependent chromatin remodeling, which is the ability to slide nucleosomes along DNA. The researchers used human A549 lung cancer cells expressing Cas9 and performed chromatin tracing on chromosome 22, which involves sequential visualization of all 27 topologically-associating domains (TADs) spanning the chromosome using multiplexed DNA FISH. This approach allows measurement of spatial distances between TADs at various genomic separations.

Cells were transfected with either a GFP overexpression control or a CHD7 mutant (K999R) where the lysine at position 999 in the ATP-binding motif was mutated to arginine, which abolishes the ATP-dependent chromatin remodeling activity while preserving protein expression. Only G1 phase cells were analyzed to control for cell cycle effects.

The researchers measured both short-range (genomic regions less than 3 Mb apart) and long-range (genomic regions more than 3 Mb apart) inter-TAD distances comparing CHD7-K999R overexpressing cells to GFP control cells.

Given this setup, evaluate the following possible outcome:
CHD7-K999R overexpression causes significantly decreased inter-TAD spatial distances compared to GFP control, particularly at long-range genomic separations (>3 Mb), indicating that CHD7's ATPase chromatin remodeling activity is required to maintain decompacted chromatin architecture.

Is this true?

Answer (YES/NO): NO